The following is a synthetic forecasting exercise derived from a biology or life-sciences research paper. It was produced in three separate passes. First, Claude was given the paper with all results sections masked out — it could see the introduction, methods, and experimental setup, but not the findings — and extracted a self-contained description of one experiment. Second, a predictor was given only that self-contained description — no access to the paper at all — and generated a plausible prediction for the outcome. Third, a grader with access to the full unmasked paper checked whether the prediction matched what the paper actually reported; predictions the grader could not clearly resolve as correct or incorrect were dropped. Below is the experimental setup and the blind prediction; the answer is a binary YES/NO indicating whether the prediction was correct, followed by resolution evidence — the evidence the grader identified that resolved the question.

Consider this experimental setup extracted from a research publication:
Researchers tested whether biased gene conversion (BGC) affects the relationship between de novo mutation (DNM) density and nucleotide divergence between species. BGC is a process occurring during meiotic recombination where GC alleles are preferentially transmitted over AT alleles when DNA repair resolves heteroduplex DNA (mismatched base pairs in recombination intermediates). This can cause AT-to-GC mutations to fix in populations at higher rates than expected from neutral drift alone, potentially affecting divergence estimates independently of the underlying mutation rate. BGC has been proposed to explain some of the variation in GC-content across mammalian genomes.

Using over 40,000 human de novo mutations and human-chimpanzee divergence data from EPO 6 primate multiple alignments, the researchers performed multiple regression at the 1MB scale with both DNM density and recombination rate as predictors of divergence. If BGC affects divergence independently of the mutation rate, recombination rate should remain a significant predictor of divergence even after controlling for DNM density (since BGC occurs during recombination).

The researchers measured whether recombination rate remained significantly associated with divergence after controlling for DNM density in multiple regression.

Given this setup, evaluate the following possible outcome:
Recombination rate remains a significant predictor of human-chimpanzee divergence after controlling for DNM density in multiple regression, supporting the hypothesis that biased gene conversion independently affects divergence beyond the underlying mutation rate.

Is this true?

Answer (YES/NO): YES